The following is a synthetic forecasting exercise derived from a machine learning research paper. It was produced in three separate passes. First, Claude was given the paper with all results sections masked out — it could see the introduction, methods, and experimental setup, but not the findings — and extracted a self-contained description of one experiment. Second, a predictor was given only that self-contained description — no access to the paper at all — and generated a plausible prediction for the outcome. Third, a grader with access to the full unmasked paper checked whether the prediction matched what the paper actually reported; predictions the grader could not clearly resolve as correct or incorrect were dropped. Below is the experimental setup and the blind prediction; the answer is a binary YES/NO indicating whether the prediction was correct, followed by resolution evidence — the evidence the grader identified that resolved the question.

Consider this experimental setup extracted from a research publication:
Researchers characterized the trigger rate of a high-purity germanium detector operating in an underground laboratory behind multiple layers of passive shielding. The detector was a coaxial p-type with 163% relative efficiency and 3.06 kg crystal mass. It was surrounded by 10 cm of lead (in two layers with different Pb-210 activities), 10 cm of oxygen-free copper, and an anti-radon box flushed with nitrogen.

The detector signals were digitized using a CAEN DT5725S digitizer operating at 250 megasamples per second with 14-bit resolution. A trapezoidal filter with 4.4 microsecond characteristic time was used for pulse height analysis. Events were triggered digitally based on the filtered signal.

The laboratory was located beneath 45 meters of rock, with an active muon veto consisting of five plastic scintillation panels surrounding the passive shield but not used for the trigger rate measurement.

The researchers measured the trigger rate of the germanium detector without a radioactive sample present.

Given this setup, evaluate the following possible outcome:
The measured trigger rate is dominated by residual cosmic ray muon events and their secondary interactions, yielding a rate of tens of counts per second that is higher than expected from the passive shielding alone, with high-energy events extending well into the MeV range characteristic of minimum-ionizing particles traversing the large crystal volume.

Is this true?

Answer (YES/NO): NO